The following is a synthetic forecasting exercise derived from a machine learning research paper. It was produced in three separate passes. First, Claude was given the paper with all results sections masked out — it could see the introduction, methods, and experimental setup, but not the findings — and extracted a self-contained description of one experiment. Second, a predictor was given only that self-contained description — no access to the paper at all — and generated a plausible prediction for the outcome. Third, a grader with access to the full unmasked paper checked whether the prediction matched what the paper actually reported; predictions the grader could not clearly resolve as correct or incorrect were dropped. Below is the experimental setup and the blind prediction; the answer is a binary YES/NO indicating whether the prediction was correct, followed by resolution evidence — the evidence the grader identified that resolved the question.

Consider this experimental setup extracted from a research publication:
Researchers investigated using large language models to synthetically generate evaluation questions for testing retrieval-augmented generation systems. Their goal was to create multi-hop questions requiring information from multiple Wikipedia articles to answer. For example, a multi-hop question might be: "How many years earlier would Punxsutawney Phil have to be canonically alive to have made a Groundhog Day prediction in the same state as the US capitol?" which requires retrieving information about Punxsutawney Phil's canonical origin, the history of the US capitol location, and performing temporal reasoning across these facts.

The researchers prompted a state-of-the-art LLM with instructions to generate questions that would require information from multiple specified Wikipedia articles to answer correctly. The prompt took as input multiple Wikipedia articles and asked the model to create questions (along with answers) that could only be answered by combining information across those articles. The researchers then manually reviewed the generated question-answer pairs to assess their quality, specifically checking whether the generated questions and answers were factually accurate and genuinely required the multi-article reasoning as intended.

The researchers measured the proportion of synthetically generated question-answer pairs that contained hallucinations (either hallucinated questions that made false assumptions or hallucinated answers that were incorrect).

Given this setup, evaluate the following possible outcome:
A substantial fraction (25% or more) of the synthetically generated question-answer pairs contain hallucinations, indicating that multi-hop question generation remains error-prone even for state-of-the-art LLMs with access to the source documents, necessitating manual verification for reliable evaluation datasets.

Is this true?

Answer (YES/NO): YES